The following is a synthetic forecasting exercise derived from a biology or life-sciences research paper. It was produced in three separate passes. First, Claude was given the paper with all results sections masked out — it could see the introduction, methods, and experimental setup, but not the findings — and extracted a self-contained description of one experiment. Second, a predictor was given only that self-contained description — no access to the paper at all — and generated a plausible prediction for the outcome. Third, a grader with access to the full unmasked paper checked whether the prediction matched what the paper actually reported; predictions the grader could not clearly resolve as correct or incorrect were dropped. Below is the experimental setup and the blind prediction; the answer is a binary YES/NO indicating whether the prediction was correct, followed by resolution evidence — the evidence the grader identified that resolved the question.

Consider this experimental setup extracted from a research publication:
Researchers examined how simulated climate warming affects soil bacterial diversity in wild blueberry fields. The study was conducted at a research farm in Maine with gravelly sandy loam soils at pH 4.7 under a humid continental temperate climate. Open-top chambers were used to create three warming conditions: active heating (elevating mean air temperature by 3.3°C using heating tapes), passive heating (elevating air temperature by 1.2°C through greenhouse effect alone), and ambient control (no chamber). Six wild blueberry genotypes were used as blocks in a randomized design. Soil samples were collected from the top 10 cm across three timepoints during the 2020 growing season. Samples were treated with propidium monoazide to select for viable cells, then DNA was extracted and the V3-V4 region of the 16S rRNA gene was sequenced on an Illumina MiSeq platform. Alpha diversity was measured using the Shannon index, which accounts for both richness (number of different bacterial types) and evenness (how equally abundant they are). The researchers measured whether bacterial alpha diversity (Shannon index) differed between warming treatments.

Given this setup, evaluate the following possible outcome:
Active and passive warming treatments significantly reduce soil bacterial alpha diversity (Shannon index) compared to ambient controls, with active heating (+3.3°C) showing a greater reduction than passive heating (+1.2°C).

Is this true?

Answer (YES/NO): NO